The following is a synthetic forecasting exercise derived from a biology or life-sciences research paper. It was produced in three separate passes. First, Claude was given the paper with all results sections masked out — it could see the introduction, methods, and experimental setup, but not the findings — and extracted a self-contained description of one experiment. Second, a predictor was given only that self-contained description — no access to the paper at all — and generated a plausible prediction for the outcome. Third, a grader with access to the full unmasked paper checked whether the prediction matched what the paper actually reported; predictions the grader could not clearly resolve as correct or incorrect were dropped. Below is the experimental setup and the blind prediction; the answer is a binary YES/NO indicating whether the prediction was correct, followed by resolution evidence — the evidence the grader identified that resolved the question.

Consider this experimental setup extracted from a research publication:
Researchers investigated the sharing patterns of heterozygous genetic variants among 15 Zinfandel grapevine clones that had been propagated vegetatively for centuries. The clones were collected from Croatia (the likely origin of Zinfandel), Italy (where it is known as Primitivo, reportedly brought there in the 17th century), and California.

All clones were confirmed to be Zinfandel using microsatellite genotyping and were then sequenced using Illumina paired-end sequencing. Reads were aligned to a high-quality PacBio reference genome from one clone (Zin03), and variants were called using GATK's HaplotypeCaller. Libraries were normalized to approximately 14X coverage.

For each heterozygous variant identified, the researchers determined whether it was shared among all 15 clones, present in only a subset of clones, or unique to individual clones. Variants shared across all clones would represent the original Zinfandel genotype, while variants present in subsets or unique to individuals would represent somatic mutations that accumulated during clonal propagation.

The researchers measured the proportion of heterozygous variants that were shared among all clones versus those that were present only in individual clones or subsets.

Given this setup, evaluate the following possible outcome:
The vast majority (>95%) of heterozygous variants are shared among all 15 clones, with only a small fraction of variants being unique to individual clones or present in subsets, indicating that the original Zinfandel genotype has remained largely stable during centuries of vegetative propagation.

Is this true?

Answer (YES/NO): NO